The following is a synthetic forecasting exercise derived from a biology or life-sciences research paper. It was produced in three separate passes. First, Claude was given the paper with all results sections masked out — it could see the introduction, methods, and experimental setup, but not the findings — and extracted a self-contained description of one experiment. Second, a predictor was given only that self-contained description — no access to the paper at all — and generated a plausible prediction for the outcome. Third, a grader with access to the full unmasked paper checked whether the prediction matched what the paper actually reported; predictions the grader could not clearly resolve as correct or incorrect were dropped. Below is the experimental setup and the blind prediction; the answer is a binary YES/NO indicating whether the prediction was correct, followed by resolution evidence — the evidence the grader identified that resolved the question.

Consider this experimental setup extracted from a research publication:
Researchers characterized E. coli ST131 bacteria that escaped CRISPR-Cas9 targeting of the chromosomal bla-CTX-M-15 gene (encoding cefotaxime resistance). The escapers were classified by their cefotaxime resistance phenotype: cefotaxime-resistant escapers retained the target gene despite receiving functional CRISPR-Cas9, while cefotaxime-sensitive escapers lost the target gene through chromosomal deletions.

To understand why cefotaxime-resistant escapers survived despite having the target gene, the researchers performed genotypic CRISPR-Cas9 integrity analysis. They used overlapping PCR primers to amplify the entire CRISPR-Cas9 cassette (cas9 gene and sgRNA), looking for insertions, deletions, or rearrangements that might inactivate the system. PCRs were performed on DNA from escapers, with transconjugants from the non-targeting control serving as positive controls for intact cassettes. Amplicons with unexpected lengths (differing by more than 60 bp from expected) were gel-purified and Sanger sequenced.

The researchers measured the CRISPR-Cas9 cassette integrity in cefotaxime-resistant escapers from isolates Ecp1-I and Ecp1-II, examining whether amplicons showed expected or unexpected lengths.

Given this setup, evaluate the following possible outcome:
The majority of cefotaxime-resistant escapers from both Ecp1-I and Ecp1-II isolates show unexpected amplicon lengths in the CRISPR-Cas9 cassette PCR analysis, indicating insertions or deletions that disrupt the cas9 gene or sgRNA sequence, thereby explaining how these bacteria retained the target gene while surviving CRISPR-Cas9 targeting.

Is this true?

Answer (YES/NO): NO